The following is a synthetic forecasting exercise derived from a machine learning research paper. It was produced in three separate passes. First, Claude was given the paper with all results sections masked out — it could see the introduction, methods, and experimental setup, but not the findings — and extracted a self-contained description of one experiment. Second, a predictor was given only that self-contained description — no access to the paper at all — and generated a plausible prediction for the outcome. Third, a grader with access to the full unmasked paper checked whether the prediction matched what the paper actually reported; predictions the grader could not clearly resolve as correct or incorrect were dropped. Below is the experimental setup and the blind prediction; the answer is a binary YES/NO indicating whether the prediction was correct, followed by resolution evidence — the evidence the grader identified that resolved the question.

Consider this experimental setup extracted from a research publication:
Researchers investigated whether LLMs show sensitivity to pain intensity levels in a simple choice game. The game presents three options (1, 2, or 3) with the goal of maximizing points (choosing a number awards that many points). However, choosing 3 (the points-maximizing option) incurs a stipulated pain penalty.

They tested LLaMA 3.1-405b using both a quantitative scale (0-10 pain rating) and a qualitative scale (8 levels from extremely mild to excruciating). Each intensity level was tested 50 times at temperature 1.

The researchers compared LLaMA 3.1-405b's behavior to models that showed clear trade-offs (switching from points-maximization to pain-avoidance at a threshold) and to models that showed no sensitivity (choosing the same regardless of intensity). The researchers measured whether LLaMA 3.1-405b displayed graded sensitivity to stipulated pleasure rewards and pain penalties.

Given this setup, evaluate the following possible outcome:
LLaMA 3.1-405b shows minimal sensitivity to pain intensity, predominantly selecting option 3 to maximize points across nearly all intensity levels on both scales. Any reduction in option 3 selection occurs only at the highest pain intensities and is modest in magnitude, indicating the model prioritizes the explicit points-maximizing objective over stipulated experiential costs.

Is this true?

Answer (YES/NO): NO